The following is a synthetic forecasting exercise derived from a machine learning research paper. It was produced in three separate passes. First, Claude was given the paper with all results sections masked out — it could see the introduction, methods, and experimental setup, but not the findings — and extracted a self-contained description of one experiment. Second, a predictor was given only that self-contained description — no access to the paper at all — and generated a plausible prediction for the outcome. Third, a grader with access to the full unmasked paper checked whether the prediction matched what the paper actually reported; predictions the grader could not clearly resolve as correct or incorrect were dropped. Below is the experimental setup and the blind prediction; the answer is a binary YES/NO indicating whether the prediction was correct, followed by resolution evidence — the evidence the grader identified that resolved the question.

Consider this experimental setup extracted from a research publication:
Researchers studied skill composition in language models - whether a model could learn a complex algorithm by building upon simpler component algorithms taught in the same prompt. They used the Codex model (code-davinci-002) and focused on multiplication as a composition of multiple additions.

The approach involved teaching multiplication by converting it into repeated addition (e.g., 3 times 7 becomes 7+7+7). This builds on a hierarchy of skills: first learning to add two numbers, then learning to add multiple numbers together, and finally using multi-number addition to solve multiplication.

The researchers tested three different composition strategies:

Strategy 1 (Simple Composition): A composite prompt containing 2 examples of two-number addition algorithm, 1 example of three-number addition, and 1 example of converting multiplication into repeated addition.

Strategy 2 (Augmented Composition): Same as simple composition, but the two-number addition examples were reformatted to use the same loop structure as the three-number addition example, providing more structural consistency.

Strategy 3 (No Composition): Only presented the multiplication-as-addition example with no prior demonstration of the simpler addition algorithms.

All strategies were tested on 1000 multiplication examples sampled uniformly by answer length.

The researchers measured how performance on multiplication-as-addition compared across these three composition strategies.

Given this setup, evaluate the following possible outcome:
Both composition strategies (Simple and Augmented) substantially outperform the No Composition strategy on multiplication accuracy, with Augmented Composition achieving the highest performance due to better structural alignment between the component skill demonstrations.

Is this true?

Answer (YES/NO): NO